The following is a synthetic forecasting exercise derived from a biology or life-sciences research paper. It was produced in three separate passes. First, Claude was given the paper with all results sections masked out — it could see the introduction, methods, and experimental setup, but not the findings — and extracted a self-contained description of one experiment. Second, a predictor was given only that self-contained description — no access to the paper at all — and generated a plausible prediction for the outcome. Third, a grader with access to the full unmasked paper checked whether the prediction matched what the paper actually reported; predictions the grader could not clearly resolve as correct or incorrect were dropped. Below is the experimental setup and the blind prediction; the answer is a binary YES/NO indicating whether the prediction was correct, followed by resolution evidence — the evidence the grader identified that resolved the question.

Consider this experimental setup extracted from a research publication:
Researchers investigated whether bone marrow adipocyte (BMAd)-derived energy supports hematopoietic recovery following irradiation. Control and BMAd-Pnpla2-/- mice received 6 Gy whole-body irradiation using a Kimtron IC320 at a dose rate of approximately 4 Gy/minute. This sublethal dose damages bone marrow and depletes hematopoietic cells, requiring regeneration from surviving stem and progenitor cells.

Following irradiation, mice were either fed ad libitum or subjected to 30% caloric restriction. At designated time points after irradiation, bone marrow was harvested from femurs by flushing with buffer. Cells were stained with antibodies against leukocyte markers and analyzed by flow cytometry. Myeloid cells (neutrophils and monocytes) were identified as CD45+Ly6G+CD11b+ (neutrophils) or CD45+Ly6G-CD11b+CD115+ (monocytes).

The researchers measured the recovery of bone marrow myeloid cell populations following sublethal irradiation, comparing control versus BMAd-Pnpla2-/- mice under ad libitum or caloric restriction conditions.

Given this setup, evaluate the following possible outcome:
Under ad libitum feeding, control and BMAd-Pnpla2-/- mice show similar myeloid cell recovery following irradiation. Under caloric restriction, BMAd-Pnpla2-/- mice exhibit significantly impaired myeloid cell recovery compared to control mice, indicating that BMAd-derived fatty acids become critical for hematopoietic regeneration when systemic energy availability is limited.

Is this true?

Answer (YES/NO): YES